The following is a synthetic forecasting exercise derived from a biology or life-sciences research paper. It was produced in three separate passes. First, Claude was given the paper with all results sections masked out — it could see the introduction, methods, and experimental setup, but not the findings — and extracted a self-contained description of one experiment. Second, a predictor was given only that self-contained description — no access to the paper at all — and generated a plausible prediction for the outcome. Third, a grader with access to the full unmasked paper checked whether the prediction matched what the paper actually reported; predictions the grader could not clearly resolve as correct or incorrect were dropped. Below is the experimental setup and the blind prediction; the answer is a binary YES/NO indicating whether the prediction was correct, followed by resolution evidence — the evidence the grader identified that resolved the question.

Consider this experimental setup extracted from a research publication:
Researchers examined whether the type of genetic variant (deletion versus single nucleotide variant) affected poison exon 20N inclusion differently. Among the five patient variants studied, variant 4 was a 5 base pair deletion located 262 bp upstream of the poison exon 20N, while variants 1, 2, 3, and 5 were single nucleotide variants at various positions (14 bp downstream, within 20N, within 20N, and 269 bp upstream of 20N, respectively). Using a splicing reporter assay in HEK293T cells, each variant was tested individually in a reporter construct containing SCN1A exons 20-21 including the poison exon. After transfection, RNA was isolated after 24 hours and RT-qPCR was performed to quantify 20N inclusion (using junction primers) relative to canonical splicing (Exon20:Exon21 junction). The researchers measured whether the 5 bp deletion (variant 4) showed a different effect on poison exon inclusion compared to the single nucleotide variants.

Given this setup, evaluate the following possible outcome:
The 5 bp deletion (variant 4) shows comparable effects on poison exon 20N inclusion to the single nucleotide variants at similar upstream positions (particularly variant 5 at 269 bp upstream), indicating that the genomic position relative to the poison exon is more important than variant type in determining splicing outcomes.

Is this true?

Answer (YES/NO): NO